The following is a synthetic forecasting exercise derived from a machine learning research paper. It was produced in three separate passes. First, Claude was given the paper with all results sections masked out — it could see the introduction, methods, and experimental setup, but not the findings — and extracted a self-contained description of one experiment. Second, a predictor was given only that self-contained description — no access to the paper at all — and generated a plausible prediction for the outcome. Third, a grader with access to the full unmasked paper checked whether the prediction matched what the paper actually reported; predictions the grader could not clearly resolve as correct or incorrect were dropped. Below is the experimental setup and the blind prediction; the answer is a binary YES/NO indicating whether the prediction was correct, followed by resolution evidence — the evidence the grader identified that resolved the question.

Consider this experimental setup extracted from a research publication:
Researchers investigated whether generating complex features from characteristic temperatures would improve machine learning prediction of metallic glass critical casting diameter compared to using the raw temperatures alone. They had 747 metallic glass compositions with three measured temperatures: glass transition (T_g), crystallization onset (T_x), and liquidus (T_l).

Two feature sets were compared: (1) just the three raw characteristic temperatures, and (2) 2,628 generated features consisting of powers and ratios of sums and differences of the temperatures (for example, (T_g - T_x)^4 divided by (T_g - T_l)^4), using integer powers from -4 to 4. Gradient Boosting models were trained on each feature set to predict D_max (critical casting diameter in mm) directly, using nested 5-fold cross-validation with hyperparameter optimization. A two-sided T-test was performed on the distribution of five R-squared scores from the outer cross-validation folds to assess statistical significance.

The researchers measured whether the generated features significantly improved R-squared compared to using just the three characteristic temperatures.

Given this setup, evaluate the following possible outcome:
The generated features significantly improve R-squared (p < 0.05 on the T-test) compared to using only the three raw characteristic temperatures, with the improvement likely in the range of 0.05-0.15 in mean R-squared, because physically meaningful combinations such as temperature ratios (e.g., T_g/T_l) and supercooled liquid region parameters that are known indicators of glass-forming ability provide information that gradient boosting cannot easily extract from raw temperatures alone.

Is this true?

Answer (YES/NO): NO